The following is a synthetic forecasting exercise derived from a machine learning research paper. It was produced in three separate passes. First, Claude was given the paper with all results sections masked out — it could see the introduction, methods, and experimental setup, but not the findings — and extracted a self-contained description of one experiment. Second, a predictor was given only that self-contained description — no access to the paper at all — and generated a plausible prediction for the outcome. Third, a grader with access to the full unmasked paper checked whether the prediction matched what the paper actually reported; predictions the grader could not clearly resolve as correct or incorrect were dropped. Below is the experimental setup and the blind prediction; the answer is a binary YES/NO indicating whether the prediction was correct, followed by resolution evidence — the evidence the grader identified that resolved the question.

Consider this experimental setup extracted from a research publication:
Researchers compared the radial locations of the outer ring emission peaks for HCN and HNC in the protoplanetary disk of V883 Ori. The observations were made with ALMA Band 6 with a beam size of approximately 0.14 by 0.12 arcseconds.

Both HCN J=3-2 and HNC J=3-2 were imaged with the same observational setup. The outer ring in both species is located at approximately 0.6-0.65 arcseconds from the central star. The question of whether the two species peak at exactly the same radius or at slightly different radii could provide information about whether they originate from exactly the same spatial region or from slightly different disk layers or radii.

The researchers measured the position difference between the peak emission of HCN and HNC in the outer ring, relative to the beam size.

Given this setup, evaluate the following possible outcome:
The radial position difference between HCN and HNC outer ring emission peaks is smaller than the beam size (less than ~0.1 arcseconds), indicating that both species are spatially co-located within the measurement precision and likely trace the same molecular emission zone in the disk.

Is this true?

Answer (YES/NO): YES